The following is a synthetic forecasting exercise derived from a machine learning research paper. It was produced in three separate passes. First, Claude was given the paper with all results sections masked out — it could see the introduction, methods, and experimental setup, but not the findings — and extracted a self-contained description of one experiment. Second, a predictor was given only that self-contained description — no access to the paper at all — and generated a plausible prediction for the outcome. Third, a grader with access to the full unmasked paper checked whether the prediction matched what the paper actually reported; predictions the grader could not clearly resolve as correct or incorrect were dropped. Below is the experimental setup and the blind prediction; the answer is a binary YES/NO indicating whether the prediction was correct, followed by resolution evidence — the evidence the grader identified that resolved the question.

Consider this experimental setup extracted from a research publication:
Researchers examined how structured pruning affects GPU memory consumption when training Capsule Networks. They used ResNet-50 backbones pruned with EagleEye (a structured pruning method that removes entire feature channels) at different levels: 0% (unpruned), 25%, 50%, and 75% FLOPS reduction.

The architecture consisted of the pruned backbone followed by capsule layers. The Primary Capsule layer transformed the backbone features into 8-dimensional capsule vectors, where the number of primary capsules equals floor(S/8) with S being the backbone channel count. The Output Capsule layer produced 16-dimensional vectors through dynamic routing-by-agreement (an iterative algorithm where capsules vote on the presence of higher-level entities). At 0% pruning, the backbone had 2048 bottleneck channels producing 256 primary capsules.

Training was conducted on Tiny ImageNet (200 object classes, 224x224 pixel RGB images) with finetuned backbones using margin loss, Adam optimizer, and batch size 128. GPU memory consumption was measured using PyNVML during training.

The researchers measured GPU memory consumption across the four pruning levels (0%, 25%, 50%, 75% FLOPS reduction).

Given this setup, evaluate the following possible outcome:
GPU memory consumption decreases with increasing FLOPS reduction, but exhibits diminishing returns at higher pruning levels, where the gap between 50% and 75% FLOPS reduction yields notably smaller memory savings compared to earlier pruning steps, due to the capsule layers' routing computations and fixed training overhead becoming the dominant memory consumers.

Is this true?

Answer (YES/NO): NO